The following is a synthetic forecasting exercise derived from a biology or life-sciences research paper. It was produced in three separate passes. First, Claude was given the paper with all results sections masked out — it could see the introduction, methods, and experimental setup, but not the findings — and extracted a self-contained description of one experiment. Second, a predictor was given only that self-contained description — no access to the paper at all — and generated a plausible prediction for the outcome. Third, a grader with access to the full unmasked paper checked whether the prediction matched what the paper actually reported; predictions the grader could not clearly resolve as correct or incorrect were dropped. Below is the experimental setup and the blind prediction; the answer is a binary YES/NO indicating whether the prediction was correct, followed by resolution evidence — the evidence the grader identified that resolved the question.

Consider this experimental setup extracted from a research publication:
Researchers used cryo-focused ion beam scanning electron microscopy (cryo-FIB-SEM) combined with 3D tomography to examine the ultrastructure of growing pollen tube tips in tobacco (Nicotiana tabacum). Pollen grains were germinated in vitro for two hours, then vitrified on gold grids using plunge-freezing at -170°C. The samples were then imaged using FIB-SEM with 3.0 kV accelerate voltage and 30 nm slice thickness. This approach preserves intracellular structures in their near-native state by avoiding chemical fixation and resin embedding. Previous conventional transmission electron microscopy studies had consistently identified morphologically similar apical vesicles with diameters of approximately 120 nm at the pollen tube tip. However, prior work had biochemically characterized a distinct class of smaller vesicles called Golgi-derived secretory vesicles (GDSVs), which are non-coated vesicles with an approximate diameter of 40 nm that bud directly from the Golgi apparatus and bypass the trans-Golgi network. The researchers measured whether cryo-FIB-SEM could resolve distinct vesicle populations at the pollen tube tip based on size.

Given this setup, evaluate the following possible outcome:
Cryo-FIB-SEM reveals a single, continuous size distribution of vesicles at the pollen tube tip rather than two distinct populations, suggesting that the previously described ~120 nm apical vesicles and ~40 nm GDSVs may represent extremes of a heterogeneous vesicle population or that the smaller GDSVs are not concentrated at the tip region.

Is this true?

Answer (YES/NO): NO